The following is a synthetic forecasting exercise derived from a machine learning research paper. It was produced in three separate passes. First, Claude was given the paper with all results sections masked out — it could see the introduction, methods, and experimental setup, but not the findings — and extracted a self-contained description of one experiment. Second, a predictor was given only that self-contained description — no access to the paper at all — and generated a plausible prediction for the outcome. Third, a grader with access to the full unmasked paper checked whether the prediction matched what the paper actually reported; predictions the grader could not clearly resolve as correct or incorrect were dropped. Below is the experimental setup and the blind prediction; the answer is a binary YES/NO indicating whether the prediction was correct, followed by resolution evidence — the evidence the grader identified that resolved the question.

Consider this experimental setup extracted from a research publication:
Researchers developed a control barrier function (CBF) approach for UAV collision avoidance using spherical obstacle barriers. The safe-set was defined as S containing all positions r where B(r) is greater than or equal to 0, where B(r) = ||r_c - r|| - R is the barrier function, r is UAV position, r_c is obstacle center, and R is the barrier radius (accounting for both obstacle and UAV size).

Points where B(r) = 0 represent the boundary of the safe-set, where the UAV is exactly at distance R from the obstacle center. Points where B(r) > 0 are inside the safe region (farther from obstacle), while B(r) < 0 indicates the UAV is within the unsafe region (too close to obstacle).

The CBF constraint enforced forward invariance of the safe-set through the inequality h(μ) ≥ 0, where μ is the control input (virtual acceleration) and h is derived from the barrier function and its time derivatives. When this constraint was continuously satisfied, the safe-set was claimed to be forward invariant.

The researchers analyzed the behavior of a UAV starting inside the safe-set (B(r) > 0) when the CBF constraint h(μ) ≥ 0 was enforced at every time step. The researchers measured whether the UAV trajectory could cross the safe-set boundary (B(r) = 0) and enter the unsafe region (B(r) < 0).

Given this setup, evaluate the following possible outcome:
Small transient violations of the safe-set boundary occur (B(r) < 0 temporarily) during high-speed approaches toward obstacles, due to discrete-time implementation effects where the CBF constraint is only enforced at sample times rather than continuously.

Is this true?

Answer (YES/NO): NO